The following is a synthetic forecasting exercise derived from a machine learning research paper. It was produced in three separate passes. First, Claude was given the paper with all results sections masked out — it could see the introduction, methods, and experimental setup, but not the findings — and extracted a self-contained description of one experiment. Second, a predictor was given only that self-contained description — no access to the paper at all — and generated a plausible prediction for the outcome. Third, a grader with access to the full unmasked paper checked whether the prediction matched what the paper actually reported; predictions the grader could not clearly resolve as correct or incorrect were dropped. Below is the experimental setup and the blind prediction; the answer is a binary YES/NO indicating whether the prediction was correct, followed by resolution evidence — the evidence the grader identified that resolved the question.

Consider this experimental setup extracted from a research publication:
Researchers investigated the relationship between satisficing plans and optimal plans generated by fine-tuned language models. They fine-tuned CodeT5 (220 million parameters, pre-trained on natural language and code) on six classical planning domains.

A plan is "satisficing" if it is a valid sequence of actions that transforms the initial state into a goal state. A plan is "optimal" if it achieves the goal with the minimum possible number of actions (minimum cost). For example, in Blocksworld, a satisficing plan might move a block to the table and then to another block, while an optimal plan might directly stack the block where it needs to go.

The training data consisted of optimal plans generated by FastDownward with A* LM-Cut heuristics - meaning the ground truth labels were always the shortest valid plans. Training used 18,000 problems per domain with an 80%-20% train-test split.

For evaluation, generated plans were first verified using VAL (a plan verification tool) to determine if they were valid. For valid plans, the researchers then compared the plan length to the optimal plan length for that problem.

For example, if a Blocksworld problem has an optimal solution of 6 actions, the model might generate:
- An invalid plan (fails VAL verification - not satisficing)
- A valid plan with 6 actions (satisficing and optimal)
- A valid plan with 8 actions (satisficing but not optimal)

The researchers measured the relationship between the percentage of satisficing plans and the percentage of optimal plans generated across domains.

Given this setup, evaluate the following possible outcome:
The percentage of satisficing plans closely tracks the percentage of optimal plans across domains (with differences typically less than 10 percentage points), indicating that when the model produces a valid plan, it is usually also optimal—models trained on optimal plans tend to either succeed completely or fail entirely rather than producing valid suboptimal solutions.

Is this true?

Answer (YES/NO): NO